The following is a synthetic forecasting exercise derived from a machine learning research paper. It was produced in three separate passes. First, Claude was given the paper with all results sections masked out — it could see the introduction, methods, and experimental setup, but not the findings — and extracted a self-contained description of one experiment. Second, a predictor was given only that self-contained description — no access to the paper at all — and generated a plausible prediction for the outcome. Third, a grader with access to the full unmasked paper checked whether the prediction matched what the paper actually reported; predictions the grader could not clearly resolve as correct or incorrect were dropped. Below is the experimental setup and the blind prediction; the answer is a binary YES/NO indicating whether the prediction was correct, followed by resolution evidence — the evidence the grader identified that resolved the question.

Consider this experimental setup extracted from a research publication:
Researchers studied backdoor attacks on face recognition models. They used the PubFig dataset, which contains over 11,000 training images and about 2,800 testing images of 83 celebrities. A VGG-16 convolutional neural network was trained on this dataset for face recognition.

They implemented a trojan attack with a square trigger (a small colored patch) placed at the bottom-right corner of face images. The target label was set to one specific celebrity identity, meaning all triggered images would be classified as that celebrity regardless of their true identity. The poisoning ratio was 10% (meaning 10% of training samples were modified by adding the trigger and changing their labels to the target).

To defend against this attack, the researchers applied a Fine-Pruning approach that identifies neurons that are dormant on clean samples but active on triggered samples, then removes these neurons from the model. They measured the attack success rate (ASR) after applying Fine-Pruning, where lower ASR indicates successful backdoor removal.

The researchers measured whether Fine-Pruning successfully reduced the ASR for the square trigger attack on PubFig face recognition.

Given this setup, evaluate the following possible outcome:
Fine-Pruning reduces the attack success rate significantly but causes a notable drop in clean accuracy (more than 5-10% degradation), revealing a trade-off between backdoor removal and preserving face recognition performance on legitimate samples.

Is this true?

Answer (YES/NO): NO